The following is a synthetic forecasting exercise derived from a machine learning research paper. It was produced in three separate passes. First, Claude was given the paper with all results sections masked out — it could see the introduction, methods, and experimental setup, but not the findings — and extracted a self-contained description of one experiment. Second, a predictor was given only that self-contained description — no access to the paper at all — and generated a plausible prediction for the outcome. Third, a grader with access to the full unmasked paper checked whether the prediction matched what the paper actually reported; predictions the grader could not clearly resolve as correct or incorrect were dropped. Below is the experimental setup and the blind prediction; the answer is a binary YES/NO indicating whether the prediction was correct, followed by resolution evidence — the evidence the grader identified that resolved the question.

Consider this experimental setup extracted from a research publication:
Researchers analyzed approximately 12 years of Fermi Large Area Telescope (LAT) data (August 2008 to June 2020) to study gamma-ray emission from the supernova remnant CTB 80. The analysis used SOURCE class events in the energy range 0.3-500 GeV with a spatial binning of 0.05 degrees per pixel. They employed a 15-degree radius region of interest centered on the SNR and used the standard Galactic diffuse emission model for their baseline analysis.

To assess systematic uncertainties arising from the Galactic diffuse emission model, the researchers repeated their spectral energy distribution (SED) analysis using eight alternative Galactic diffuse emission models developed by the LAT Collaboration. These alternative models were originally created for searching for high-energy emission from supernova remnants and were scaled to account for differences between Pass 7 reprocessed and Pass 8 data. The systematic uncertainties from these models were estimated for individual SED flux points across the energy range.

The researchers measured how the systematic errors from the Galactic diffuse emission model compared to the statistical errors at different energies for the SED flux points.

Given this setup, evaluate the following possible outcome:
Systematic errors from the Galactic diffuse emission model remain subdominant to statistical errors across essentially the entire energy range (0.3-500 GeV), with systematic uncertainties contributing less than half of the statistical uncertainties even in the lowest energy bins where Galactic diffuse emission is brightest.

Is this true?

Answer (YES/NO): NO